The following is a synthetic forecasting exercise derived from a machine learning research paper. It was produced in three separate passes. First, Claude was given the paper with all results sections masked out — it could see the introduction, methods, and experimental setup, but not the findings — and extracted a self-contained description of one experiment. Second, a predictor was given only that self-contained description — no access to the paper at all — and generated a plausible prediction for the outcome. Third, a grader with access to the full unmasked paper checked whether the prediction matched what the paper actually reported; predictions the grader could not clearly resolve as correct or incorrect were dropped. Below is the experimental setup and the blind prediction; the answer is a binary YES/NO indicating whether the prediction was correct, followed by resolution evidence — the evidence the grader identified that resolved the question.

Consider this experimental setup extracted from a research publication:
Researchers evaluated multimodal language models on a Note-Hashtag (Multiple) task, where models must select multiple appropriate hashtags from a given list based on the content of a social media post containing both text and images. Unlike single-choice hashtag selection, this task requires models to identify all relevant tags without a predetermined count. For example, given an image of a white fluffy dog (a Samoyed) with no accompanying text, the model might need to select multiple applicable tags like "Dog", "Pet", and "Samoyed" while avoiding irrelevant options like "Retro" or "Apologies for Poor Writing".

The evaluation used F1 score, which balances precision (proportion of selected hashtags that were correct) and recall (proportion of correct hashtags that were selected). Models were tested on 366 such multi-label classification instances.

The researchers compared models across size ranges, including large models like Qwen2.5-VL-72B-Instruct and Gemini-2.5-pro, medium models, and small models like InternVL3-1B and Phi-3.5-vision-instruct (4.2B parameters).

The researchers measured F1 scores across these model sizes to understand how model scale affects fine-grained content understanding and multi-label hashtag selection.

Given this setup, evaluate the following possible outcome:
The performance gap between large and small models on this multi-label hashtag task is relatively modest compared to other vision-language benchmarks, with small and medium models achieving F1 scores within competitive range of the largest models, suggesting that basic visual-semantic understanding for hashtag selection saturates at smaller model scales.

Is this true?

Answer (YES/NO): NO